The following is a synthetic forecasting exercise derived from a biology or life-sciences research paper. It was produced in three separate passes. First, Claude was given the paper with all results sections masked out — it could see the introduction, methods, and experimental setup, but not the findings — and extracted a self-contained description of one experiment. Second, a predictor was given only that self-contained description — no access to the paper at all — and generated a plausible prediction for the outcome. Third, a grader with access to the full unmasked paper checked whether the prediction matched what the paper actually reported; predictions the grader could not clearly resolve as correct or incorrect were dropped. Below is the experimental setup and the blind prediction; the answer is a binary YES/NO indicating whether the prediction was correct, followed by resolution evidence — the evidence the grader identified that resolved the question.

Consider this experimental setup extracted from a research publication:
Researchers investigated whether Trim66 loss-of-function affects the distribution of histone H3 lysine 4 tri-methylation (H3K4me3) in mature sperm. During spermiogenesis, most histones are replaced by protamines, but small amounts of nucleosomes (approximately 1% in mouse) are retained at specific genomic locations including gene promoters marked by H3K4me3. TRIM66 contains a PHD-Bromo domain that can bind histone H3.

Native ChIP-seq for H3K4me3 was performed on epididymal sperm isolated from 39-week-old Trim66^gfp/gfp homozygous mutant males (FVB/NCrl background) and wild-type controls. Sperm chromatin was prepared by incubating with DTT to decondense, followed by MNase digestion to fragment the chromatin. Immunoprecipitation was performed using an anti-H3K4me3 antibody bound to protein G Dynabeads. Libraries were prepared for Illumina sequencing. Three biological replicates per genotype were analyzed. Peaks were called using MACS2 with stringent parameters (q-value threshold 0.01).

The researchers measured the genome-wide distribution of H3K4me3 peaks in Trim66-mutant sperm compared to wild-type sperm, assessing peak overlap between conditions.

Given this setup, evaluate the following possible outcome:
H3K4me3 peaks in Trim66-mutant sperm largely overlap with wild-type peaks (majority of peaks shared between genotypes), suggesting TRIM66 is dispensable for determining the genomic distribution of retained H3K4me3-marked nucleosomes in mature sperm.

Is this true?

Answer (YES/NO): YES